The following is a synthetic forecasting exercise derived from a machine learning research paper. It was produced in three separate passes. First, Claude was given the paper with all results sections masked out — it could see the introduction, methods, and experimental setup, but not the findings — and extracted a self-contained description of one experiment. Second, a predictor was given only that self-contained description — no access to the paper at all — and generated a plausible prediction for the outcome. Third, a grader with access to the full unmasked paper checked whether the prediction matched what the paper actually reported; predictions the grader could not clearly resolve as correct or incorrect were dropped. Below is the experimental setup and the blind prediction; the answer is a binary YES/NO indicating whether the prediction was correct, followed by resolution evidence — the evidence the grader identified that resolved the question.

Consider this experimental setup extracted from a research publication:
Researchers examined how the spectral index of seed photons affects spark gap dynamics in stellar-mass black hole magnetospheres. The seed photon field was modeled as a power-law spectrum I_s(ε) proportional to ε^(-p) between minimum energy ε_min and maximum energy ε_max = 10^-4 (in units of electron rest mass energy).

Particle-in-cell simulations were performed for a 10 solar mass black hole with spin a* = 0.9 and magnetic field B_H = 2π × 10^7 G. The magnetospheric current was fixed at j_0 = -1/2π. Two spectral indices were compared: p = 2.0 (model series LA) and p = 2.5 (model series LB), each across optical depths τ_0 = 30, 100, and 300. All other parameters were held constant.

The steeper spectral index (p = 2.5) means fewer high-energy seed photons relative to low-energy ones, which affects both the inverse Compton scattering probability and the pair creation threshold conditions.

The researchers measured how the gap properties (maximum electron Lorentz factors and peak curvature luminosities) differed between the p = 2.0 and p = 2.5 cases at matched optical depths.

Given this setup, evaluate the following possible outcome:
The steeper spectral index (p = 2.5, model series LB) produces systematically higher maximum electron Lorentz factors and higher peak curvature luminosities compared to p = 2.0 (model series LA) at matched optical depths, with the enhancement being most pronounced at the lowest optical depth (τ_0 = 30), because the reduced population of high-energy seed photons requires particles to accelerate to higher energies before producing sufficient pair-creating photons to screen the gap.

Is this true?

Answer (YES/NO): NO